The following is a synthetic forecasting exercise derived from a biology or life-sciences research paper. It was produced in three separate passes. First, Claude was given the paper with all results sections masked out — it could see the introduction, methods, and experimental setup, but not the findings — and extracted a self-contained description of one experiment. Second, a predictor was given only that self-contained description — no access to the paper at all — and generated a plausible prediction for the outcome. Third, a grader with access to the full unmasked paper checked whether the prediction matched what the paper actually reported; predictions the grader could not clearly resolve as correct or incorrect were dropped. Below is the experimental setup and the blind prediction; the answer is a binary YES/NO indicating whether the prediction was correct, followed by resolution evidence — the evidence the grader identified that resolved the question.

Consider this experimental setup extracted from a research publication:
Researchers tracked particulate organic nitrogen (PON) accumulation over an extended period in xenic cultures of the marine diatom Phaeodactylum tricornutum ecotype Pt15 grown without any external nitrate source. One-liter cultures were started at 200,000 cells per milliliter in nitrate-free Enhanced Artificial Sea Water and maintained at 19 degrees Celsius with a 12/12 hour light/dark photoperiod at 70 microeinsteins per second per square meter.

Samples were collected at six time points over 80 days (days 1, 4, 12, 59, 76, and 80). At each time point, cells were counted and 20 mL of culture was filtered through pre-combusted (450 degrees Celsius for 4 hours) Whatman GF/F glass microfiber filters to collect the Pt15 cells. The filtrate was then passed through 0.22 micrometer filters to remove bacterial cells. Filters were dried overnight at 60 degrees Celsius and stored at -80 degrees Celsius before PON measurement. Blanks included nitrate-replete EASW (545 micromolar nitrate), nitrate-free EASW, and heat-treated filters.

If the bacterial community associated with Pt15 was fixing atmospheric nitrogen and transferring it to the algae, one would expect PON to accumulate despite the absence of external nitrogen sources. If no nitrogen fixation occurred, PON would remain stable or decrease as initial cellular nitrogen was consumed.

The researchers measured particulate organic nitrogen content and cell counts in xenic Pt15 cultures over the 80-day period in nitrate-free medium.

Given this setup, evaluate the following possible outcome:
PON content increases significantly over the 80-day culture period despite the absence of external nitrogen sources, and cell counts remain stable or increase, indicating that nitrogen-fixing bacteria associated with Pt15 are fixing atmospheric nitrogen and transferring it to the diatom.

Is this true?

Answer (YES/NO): NO